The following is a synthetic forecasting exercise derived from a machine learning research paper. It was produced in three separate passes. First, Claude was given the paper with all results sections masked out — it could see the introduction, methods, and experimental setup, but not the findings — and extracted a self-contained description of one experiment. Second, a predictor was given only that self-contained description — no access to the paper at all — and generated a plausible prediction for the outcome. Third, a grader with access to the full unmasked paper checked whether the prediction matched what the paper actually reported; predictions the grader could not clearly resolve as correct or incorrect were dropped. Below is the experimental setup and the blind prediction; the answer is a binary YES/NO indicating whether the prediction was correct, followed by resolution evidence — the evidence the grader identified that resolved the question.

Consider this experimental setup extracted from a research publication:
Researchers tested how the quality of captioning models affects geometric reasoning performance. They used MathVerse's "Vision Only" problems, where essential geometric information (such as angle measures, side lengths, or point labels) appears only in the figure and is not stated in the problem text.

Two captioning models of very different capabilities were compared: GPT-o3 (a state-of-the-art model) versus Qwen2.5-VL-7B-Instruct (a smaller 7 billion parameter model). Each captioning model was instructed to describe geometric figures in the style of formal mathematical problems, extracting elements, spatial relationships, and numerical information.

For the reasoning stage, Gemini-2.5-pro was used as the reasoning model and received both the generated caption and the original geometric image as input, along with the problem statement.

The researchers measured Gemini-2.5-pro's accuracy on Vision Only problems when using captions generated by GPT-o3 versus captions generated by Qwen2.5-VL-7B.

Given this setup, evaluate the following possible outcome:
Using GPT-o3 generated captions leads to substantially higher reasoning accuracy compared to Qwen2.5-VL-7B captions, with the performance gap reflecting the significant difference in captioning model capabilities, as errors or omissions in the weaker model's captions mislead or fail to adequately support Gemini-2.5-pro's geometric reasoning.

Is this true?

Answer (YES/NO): YES